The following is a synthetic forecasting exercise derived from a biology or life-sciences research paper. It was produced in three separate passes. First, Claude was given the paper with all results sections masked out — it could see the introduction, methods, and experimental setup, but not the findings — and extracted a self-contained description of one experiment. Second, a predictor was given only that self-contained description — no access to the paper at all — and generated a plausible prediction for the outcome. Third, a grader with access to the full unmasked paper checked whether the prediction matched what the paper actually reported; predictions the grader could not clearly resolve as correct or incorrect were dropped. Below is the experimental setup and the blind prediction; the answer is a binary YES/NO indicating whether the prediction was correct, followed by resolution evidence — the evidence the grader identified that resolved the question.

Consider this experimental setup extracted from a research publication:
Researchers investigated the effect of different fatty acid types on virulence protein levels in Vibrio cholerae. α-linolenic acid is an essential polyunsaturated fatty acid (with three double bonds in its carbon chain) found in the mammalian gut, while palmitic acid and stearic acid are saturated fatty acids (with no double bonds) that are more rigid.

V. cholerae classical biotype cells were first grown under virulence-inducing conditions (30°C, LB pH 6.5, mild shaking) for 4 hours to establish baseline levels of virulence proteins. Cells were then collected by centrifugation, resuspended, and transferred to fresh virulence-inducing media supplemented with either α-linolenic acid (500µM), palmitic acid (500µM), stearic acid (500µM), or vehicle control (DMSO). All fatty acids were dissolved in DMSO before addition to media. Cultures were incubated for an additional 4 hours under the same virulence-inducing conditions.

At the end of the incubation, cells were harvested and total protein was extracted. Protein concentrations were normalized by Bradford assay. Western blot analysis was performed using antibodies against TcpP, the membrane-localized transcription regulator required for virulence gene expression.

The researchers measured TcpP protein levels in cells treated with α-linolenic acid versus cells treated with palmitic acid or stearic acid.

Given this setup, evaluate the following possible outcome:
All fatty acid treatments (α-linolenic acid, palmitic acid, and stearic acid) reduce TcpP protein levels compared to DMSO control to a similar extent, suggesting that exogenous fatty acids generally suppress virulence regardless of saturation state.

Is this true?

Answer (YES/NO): NO